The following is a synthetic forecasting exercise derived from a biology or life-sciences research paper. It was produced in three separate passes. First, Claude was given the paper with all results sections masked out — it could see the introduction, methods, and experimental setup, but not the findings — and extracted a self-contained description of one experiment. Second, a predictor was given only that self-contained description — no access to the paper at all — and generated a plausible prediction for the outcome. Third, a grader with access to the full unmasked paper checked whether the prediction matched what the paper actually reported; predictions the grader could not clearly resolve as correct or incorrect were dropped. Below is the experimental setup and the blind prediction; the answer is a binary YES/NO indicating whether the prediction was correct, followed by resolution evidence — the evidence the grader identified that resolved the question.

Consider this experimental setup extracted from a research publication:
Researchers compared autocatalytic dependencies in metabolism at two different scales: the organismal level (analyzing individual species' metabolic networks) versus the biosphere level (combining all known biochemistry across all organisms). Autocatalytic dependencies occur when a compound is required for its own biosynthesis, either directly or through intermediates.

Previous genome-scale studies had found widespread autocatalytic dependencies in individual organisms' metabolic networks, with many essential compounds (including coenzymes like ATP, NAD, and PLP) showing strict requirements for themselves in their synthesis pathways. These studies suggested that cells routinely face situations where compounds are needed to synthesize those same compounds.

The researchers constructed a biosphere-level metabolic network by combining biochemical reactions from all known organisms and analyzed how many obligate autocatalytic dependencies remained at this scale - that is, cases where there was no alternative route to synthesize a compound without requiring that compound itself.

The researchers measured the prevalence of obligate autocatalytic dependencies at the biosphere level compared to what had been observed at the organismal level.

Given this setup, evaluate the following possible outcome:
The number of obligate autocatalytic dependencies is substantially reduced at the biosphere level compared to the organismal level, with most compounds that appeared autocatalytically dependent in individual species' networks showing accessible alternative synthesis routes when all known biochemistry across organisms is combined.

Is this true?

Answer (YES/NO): YES